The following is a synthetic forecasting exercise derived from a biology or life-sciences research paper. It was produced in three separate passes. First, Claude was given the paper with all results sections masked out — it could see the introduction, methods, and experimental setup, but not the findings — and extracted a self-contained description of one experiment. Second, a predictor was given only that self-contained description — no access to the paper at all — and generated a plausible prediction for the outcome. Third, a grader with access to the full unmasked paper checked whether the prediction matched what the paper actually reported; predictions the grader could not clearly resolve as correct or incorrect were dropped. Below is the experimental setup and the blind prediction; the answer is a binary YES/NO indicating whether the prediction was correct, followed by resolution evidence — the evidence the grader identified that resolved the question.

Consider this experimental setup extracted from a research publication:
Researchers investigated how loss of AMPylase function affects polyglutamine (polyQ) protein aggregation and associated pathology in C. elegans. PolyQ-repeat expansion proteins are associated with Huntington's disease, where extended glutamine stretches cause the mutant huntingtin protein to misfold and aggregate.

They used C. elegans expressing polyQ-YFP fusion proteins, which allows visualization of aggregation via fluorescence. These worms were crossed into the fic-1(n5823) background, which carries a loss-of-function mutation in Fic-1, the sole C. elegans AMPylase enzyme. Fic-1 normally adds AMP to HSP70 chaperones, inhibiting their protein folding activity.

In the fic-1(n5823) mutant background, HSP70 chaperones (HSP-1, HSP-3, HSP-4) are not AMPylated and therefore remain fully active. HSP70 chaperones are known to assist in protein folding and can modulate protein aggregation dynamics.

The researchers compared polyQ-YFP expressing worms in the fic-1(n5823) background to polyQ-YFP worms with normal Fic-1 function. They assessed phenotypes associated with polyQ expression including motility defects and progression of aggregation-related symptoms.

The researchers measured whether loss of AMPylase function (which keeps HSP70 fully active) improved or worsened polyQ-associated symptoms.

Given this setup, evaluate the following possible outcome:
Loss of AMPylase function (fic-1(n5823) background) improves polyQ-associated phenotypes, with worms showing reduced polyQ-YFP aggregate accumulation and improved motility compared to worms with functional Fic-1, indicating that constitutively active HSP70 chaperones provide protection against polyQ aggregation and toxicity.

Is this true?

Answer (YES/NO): NO